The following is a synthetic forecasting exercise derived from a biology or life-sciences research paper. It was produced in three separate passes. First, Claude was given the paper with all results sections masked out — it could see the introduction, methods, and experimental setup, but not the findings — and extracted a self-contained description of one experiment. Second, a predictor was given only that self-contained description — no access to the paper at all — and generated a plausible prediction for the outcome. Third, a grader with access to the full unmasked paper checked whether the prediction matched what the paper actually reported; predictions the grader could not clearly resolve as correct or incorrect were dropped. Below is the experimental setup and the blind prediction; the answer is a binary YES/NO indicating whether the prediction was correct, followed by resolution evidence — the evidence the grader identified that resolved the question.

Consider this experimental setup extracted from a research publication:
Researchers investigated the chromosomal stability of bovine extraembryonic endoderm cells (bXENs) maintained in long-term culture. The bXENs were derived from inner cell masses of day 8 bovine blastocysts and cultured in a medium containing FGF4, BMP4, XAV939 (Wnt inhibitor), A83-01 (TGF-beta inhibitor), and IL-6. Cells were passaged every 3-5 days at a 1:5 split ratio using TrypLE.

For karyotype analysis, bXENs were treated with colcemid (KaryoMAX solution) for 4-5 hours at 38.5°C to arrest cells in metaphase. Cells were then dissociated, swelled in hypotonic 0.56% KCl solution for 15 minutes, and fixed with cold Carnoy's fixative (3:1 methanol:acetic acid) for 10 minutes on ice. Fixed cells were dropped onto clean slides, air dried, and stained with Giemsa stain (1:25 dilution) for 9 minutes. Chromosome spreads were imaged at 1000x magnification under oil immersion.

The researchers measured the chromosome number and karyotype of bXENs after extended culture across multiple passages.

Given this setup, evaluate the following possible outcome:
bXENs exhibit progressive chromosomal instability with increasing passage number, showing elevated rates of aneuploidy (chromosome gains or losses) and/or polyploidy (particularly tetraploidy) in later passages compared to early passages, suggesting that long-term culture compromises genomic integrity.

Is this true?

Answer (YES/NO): NO